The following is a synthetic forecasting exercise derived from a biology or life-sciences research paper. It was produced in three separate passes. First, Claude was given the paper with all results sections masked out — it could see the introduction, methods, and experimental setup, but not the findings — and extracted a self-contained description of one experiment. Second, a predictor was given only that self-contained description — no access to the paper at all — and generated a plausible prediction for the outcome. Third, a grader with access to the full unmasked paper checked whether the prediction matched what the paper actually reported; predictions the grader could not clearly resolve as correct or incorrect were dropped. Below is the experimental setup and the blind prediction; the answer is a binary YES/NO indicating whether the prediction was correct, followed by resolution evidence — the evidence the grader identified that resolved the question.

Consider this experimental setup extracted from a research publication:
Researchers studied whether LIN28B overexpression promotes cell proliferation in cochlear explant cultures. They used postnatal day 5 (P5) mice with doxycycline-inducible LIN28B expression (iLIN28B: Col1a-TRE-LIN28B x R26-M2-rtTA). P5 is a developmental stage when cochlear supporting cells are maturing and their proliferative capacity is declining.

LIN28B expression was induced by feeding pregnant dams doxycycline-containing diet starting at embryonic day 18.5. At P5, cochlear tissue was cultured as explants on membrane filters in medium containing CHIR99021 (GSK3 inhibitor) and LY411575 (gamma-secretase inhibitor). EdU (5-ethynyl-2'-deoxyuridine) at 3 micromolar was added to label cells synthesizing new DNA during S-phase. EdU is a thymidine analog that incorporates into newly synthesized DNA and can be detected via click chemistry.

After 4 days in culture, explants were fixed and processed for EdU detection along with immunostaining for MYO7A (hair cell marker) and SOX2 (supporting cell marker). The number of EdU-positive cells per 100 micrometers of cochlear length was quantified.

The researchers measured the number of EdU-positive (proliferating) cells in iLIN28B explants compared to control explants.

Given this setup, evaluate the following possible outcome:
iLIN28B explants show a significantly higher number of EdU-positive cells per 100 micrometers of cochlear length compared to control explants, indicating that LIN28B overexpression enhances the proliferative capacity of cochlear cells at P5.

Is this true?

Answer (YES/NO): NO